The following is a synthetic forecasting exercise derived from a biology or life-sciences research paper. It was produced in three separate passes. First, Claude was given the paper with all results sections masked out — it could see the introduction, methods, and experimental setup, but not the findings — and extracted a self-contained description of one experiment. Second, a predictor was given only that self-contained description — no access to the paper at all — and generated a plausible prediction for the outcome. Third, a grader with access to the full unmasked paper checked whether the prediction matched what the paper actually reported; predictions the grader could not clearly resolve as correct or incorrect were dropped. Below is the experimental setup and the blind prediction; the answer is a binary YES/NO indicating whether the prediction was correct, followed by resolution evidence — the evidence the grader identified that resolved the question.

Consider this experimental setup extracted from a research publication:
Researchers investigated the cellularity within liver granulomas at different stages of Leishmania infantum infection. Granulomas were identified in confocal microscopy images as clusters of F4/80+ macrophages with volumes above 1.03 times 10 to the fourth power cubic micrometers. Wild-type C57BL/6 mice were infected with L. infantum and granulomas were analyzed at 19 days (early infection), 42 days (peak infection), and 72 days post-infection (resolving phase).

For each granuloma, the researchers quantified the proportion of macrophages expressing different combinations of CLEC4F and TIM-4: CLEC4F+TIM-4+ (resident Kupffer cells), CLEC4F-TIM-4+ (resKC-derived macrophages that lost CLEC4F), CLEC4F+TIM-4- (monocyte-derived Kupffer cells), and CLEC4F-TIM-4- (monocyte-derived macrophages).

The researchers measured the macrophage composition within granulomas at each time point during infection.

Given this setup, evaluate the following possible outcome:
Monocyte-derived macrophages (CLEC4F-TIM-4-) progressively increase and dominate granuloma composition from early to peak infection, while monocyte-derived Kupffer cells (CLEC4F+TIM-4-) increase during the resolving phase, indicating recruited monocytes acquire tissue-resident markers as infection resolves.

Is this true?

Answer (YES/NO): NO